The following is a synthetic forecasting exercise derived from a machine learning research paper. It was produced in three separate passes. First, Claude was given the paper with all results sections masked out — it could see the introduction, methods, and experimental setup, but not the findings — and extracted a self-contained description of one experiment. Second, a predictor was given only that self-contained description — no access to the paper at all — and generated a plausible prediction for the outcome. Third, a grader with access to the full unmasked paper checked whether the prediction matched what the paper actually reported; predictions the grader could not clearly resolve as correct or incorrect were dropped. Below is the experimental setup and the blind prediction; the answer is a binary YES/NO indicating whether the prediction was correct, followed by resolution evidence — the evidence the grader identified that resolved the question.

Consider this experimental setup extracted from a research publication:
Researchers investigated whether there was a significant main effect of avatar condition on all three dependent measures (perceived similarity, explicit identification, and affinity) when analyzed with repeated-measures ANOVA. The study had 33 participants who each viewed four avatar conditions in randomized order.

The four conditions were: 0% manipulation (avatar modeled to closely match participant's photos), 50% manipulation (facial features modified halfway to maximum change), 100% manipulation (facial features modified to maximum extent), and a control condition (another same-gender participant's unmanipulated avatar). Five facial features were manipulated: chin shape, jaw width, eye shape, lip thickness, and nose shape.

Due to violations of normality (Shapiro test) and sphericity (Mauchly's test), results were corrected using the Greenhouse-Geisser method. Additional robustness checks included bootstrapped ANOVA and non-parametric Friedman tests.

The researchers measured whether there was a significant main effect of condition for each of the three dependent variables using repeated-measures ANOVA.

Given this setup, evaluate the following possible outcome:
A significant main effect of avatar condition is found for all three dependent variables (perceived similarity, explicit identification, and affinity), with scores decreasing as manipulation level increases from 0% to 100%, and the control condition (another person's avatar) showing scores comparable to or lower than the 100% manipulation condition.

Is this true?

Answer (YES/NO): YES